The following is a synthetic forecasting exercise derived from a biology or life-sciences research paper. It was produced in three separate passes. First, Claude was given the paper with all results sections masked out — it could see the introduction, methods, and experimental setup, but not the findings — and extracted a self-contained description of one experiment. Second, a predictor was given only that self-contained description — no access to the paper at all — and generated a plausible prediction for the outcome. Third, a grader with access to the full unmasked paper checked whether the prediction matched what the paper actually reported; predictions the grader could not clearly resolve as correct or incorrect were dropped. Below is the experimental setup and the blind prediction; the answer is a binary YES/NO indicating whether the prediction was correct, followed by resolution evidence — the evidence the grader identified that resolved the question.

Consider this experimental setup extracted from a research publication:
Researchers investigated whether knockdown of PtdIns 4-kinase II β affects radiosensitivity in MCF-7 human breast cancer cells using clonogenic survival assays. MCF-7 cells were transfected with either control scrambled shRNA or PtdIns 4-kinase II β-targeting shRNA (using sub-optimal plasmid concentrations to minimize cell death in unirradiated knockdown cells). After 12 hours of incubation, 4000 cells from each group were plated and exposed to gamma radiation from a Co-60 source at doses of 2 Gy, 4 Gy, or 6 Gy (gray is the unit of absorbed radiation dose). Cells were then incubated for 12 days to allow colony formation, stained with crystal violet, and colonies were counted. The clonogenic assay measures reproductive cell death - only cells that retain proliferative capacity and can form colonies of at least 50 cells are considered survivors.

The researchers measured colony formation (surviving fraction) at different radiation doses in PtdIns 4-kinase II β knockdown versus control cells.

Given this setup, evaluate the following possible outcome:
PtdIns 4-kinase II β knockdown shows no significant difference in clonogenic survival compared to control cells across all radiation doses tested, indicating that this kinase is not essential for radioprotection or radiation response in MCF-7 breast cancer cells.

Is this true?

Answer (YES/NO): NO